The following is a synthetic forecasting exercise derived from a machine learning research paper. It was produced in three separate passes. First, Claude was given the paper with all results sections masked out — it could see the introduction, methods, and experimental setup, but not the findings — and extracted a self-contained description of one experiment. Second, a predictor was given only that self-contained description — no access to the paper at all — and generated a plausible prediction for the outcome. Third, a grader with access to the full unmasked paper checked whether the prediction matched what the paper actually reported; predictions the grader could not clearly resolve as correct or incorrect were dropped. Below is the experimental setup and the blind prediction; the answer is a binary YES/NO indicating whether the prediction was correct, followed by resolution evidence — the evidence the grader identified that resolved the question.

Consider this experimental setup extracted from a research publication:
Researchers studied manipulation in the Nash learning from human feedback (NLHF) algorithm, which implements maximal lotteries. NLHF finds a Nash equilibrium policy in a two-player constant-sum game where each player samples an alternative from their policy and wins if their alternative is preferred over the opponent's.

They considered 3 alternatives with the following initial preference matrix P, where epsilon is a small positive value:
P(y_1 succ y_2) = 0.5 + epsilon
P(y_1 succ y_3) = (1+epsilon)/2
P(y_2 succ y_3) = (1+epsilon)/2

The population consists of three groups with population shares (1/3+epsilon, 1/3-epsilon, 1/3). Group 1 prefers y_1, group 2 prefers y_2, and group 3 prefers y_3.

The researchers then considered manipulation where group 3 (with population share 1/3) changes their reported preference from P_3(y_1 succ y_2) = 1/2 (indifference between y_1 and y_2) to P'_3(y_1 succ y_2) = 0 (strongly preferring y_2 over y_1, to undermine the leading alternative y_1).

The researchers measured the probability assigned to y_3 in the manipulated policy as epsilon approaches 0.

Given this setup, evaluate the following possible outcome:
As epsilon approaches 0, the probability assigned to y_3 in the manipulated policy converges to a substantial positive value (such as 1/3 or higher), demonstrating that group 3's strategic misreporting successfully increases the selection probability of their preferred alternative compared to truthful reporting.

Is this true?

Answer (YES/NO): YES